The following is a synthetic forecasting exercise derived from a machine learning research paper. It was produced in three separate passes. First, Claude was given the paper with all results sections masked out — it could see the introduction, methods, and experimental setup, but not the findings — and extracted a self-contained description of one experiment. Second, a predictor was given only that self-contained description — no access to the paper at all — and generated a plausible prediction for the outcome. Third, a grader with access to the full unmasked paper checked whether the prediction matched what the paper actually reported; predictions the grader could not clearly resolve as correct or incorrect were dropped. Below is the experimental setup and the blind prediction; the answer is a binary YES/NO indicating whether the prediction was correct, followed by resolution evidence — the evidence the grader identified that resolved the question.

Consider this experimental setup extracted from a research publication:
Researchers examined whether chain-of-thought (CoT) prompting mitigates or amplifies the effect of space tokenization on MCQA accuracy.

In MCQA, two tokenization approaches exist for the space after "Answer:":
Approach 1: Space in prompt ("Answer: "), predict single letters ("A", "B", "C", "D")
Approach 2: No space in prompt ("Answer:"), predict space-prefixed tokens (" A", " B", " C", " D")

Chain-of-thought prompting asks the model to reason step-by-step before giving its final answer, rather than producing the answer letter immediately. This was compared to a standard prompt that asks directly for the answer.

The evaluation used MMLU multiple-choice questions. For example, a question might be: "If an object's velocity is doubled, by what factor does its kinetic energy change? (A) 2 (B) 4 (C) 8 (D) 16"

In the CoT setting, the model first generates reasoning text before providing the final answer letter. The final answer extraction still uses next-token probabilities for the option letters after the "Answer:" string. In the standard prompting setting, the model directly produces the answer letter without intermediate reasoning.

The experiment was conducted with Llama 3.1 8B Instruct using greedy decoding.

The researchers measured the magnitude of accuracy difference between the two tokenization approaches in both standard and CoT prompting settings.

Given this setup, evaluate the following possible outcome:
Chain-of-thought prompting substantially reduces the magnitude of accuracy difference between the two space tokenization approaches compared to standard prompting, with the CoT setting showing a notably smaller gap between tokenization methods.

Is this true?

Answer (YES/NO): YES